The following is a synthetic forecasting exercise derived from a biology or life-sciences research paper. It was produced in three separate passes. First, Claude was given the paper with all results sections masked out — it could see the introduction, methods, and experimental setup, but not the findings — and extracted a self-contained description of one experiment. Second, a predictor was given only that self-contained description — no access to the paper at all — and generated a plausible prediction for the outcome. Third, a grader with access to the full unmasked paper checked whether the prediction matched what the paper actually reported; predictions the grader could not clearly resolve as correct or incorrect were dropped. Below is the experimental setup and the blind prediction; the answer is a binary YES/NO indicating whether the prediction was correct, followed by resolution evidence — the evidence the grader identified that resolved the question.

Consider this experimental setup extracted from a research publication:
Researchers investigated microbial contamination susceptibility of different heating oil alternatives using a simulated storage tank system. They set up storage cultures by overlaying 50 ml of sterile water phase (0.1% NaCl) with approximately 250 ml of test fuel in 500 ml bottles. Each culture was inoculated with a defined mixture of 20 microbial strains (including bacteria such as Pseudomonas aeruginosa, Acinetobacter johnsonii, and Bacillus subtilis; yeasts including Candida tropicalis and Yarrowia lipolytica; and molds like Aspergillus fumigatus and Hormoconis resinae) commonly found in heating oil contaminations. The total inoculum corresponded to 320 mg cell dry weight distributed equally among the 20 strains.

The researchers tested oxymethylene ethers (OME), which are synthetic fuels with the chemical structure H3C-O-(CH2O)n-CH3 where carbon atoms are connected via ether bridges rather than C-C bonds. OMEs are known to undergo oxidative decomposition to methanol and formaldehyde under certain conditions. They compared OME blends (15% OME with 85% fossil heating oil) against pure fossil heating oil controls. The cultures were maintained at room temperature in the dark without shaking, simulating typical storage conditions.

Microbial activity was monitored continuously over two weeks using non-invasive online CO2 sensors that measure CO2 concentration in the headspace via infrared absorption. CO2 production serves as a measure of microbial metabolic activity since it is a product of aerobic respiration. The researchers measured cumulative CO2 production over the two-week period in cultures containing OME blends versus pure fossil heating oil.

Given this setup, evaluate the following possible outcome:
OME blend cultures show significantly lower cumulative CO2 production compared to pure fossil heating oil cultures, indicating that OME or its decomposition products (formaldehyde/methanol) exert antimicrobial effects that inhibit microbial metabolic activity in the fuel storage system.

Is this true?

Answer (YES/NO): YES